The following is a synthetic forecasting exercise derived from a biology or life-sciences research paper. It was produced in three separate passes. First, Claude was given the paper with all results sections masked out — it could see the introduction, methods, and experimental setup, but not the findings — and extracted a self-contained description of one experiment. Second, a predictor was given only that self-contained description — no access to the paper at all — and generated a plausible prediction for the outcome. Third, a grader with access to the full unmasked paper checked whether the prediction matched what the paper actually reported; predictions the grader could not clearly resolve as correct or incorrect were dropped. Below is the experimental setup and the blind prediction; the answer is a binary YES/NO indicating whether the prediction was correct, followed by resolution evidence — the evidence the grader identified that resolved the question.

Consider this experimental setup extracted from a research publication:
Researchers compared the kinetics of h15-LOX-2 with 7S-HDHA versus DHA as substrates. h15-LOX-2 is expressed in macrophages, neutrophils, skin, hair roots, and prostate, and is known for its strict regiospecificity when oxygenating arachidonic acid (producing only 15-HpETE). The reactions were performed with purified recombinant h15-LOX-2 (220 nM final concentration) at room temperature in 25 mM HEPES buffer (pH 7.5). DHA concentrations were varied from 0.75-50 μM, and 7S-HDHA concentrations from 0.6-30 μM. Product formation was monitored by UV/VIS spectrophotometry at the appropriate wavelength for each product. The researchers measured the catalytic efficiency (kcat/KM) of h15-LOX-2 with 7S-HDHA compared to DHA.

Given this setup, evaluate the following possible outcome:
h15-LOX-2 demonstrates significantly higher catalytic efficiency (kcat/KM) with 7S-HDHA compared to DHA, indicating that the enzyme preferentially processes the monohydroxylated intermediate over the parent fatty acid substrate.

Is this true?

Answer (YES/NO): NO